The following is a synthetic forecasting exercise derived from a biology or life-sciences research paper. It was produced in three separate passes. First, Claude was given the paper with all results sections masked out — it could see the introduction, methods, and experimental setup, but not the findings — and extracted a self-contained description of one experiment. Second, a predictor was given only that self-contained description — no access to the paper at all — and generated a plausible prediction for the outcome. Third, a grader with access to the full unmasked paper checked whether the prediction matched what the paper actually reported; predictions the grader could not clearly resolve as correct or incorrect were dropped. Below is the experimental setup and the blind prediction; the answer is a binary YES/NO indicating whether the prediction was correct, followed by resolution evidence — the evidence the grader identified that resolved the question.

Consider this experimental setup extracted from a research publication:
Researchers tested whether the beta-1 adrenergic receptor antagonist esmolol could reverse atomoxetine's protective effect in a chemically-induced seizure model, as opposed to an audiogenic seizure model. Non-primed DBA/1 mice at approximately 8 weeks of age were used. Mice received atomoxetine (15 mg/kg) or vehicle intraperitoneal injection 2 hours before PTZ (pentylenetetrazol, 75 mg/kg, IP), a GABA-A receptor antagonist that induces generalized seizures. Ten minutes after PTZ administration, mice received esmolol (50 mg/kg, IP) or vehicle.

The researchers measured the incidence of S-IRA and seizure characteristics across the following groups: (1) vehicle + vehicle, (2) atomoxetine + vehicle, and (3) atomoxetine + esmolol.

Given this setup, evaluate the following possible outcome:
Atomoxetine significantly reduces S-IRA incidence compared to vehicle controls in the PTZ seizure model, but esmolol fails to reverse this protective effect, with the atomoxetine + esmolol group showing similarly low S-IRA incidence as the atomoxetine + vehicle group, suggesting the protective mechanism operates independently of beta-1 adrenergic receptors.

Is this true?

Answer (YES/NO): NO